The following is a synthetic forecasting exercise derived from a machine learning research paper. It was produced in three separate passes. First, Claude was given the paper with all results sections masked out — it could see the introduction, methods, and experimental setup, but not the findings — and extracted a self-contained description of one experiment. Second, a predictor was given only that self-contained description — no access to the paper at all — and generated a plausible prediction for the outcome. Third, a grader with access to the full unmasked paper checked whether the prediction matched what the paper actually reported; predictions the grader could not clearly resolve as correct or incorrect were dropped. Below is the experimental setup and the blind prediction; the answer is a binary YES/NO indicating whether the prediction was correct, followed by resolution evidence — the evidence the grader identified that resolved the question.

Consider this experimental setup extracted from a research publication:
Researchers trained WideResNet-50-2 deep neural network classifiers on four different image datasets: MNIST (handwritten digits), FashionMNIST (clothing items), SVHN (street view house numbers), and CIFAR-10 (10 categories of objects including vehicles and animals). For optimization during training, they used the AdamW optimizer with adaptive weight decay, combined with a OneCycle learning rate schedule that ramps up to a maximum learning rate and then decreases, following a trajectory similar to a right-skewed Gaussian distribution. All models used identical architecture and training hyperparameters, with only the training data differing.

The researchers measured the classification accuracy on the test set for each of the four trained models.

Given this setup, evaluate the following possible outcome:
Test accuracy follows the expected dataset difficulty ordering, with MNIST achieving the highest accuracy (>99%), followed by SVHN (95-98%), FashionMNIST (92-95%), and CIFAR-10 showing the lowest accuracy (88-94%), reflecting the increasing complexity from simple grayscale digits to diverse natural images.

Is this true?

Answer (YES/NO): NO